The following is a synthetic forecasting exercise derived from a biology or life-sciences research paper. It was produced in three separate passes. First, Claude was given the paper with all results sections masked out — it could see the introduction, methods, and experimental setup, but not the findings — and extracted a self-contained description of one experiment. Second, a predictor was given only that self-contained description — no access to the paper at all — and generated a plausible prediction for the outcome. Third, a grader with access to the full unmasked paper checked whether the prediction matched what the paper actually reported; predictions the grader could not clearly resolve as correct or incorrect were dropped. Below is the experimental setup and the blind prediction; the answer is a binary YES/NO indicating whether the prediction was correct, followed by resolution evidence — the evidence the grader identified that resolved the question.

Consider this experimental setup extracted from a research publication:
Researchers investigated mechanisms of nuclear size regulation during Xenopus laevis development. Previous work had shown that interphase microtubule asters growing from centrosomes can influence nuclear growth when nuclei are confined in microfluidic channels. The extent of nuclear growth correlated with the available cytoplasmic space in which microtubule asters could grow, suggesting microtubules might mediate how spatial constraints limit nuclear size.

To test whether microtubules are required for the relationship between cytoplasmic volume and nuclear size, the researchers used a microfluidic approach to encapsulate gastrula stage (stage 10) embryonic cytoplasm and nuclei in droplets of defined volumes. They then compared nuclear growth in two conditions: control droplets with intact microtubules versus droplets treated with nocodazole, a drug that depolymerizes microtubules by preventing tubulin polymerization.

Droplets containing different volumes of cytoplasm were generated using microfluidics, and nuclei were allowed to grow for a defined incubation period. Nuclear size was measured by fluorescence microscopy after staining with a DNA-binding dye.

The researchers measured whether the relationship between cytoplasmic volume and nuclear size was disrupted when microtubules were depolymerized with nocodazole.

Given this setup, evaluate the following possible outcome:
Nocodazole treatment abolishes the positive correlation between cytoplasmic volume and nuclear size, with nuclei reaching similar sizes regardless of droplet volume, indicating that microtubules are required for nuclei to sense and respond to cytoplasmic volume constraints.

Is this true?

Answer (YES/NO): NO